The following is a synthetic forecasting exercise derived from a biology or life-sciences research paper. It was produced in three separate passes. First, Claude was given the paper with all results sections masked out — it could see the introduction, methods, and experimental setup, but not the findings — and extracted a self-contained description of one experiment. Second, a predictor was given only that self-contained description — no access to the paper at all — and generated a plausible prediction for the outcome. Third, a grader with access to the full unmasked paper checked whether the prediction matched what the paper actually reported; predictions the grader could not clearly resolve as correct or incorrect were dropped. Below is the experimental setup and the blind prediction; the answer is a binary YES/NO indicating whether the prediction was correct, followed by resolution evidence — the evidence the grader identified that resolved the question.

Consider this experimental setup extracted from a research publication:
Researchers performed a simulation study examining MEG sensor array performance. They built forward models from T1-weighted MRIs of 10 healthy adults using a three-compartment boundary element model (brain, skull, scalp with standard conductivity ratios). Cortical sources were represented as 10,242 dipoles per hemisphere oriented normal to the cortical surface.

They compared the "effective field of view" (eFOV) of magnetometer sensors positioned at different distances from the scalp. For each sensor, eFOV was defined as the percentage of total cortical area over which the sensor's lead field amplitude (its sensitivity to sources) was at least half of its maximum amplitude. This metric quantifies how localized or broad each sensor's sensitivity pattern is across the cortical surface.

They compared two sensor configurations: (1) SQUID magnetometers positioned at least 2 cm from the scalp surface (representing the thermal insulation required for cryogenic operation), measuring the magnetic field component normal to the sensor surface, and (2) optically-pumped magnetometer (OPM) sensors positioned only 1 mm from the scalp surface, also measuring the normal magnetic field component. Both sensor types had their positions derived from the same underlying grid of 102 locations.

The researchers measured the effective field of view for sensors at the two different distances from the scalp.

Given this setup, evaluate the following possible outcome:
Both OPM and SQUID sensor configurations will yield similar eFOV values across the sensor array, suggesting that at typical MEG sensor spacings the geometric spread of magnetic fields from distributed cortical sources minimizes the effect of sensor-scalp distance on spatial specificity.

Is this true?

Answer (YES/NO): NO